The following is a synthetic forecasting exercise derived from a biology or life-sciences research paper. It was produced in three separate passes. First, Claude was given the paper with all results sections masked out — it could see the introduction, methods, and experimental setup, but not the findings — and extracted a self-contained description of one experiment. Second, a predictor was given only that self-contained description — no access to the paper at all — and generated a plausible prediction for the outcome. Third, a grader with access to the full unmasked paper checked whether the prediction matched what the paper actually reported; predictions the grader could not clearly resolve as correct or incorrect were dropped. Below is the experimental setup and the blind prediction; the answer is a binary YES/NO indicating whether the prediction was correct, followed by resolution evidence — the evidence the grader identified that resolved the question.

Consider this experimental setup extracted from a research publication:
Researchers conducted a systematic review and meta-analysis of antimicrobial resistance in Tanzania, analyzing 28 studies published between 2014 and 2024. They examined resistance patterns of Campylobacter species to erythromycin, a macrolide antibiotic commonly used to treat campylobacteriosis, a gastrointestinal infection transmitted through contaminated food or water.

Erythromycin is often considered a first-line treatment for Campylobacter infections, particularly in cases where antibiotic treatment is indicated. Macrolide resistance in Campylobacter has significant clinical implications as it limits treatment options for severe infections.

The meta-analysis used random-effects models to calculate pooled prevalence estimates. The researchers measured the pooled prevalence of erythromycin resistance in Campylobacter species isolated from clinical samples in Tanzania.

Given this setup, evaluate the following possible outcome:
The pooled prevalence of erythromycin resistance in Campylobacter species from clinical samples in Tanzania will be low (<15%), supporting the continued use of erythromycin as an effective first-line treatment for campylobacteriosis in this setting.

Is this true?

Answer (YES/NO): NO